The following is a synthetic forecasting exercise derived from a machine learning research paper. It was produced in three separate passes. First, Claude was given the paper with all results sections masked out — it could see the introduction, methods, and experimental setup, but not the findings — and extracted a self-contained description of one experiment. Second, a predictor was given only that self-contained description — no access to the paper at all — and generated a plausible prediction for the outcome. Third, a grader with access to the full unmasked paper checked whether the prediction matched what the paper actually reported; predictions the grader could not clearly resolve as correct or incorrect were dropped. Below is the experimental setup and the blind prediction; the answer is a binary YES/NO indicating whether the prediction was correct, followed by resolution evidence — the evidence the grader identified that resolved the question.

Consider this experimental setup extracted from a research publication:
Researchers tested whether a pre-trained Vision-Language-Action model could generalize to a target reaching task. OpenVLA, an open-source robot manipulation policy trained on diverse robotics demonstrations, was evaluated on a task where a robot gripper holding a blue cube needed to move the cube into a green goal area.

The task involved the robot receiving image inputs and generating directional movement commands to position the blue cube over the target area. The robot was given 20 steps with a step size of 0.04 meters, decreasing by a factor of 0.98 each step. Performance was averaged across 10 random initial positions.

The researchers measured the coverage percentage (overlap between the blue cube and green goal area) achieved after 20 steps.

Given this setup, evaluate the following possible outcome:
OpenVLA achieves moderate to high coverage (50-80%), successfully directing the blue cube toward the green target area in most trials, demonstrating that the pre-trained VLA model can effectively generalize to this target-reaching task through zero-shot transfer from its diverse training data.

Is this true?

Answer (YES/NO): NO